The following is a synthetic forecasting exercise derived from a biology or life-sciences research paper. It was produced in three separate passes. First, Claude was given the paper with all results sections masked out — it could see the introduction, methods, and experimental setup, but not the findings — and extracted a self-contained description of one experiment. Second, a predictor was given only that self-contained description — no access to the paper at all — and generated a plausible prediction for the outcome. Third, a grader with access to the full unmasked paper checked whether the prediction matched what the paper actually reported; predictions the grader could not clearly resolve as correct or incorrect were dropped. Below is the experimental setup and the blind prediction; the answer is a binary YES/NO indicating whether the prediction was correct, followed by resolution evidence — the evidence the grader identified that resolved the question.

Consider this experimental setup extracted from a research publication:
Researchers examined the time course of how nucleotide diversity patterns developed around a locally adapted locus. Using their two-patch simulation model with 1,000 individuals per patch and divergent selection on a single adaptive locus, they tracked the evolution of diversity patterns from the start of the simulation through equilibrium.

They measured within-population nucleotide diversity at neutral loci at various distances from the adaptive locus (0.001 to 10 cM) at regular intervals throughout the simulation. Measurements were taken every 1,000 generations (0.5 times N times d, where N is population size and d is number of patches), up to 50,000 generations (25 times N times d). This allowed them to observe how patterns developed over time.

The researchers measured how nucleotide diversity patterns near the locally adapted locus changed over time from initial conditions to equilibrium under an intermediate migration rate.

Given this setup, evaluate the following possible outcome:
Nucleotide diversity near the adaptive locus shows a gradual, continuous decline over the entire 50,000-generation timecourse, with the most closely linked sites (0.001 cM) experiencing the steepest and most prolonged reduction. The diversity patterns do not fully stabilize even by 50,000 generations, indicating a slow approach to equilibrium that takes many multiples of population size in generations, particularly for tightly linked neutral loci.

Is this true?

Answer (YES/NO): NO